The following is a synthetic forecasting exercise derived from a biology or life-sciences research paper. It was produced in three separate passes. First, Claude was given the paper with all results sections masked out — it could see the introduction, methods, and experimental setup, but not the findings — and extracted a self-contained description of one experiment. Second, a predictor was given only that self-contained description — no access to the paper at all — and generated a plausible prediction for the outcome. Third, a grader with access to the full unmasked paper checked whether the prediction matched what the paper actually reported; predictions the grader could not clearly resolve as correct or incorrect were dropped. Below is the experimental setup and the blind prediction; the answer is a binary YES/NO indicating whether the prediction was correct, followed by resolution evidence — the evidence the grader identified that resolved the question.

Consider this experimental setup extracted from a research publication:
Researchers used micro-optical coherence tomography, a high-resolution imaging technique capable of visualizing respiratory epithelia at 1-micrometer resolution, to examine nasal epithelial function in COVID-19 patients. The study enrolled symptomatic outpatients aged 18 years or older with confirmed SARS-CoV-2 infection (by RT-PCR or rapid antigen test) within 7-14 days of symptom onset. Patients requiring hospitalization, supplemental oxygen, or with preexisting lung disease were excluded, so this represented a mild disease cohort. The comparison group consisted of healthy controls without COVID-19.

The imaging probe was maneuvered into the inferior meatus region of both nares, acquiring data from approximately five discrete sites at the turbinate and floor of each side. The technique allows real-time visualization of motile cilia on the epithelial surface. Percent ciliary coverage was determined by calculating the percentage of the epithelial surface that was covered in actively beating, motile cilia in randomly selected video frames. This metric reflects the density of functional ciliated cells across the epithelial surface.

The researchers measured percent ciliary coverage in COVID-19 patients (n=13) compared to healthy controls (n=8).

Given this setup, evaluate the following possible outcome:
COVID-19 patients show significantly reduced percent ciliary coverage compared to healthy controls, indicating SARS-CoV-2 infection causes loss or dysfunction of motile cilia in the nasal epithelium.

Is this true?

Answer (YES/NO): YES